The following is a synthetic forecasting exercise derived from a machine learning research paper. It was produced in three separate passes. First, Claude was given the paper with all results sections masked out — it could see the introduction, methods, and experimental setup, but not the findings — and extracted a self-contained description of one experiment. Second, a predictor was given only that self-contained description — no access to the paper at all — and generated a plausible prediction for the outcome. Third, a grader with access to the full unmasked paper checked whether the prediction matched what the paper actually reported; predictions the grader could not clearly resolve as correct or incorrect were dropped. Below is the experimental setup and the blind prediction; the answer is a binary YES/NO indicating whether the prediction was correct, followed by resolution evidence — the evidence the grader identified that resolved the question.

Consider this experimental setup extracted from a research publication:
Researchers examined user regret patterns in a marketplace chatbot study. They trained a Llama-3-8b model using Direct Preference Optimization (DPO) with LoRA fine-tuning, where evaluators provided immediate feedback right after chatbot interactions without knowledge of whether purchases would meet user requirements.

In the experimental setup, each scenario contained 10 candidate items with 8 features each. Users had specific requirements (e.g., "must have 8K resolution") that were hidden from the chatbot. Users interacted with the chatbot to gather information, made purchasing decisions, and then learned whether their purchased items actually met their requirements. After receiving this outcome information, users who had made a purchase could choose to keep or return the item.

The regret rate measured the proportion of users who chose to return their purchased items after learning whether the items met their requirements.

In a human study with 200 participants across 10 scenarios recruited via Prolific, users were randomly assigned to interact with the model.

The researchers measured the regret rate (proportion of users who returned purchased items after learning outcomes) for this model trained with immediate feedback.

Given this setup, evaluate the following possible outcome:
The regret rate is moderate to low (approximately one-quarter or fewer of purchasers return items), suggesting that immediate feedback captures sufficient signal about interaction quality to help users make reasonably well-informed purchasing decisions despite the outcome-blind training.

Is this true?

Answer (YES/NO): NO